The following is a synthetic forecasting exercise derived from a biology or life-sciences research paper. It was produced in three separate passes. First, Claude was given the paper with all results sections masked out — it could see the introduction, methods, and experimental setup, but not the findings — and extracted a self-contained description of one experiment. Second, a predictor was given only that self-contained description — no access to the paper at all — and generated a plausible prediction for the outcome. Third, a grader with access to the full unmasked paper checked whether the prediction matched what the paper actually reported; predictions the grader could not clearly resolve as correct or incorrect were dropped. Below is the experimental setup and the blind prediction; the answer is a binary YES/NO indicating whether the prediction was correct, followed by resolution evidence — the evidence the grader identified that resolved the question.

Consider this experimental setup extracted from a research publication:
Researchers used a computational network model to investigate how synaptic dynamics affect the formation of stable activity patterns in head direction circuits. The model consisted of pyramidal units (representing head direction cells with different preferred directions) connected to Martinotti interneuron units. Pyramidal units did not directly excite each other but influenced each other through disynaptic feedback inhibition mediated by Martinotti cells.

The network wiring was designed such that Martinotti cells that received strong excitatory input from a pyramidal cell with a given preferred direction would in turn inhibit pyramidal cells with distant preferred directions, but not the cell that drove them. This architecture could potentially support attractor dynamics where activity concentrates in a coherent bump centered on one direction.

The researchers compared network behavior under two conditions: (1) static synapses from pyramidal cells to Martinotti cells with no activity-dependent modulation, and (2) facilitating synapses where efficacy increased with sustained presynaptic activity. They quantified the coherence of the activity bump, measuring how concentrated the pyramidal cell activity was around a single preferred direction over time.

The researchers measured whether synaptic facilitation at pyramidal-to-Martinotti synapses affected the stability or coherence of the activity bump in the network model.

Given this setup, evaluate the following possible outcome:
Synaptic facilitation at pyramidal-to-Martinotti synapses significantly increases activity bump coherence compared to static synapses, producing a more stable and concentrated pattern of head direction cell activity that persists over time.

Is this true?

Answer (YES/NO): YES